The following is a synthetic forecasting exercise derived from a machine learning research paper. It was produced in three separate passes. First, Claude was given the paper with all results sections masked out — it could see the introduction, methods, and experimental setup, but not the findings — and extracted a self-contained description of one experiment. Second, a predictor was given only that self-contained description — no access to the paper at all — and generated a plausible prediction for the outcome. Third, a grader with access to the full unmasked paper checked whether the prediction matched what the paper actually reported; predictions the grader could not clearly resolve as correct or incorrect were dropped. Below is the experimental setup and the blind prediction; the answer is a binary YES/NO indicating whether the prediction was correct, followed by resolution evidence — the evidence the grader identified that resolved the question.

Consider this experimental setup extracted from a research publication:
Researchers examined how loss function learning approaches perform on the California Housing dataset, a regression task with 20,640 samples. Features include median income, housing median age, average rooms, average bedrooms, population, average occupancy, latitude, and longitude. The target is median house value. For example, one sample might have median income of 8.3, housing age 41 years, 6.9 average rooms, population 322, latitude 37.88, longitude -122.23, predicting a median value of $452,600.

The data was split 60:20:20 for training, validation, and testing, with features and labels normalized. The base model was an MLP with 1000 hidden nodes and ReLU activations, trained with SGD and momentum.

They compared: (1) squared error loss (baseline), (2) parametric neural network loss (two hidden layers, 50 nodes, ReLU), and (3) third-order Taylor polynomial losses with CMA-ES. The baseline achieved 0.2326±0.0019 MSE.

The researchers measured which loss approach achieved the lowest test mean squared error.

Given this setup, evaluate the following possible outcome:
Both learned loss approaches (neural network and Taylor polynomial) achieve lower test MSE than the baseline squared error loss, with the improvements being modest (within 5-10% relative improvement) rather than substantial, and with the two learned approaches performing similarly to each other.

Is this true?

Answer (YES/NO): NO